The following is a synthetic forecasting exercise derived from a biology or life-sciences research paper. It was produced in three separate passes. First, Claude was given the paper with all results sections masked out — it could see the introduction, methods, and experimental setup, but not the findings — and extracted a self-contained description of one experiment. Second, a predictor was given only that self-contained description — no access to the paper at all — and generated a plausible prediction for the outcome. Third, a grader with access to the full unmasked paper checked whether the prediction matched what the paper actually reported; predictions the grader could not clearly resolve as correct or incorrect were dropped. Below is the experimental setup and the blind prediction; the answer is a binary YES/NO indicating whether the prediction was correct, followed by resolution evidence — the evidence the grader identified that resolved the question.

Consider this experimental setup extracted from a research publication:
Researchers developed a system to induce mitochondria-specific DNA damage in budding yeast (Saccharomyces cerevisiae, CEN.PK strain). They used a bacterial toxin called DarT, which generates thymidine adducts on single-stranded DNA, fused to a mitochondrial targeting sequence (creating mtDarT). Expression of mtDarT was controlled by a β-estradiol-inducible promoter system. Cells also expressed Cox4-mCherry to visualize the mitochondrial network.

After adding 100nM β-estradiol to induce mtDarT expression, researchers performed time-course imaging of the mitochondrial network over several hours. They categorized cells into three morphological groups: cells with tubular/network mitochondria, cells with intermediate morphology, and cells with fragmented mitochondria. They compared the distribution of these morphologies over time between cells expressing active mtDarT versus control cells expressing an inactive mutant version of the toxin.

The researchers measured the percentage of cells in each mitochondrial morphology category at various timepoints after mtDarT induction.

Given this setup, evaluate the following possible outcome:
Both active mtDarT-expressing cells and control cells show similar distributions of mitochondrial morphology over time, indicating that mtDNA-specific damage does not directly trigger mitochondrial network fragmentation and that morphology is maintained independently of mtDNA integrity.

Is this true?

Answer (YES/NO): NO